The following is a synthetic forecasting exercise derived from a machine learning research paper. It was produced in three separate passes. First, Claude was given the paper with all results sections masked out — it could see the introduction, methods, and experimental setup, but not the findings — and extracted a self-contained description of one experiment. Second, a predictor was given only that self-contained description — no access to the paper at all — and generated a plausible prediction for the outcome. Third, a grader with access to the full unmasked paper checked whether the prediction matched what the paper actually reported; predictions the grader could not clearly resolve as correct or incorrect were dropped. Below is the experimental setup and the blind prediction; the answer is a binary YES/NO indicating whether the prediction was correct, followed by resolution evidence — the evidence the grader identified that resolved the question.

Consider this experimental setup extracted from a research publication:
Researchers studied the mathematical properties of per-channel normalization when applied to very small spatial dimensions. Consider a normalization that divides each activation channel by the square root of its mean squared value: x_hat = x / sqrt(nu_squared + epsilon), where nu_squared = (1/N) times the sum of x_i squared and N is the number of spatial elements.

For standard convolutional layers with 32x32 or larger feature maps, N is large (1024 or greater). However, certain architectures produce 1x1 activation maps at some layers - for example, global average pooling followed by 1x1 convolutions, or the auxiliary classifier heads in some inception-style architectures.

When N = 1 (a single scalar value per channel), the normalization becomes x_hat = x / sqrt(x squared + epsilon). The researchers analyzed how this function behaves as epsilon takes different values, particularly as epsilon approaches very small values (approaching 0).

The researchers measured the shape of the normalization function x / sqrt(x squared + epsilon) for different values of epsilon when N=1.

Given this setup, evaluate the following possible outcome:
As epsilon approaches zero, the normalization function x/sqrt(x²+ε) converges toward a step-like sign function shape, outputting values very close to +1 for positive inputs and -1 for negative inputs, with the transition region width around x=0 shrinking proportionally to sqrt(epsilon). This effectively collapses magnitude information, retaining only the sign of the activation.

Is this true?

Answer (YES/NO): YES